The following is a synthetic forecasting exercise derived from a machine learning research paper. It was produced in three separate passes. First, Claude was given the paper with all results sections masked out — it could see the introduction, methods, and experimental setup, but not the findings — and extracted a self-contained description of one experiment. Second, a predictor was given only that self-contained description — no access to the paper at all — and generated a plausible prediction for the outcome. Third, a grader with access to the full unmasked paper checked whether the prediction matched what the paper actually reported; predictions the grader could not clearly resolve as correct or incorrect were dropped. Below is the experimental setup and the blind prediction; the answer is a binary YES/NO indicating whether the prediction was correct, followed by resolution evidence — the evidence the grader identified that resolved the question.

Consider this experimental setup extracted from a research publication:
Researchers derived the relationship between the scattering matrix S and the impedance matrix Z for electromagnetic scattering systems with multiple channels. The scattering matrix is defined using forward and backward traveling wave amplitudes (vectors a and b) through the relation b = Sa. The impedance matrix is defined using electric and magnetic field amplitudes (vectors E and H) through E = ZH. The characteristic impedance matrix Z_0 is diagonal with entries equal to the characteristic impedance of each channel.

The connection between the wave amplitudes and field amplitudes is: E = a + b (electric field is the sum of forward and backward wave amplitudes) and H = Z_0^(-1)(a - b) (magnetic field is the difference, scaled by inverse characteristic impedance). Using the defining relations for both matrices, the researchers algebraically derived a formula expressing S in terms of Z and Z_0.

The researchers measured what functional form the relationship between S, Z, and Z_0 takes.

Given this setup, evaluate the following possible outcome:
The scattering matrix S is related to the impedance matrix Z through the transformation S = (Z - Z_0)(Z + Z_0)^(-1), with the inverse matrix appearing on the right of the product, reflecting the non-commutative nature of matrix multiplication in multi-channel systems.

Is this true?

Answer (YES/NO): NO